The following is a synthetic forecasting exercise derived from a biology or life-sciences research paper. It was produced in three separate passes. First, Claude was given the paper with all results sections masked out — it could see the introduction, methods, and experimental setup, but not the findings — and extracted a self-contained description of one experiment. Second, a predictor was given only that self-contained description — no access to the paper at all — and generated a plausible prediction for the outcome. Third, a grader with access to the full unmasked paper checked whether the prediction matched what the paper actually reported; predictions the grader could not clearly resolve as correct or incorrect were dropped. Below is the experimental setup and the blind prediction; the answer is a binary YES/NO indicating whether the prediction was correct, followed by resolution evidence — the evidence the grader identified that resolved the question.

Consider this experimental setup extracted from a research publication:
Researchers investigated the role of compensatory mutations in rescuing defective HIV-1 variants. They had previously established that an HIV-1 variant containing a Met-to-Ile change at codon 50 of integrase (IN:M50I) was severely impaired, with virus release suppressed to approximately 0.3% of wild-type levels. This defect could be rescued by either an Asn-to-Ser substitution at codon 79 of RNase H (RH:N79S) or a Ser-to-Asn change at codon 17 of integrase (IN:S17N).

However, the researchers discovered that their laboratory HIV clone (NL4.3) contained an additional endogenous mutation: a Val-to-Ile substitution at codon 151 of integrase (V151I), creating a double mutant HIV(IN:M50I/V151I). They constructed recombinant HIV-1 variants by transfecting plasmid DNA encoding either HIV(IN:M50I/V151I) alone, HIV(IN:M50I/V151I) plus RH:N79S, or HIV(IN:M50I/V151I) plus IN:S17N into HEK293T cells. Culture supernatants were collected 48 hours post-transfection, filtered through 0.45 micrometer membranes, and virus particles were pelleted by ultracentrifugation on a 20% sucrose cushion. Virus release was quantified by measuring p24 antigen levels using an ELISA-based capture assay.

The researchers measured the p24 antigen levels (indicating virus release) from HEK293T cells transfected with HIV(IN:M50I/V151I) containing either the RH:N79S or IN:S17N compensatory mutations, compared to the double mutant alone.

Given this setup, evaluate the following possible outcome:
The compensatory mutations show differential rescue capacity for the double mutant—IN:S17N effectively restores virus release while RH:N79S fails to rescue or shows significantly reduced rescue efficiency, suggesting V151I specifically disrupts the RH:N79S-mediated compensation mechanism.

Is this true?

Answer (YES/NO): NO